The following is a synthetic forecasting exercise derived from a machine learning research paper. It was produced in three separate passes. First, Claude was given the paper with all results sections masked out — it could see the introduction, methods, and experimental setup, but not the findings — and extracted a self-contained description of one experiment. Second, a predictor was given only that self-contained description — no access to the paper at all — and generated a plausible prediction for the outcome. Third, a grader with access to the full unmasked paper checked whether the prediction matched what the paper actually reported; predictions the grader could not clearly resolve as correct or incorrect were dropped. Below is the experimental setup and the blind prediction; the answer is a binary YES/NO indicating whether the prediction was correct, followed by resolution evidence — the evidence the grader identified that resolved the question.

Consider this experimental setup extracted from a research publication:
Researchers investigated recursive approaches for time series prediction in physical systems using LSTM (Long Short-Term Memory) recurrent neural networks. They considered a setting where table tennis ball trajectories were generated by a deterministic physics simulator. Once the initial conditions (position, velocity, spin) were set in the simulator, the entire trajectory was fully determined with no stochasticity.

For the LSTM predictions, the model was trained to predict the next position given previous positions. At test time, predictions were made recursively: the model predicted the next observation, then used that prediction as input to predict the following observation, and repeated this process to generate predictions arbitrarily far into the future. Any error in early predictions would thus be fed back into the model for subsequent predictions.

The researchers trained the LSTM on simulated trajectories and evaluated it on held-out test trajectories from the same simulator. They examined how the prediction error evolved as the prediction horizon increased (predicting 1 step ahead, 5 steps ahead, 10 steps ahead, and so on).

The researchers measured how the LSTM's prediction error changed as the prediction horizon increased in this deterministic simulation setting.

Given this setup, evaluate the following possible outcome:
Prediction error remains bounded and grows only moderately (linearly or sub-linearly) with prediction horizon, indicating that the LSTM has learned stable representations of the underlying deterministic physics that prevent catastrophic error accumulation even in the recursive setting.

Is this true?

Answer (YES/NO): NO